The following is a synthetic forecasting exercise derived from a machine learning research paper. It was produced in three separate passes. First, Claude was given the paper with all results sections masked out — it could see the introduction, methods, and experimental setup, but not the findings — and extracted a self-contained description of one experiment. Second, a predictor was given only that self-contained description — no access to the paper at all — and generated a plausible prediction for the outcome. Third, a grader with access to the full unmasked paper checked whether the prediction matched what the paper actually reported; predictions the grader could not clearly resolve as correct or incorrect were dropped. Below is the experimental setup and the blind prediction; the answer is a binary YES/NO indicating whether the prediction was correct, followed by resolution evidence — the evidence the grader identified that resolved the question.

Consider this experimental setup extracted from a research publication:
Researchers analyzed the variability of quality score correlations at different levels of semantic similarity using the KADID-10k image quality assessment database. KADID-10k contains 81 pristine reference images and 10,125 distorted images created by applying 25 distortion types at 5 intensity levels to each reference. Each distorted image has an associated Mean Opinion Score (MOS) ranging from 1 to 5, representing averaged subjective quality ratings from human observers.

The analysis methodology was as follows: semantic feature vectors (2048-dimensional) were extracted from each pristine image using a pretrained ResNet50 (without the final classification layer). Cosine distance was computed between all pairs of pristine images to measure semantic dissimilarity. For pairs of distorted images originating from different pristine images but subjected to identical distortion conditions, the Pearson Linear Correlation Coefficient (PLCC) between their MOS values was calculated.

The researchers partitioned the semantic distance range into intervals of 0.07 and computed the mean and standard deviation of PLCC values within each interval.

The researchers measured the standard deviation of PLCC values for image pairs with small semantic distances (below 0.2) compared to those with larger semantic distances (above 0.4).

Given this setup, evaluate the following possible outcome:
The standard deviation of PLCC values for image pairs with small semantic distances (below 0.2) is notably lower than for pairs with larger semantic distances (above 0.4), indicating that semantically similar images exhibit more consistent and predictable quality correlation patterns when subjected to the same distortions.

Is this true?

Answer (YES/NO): YES